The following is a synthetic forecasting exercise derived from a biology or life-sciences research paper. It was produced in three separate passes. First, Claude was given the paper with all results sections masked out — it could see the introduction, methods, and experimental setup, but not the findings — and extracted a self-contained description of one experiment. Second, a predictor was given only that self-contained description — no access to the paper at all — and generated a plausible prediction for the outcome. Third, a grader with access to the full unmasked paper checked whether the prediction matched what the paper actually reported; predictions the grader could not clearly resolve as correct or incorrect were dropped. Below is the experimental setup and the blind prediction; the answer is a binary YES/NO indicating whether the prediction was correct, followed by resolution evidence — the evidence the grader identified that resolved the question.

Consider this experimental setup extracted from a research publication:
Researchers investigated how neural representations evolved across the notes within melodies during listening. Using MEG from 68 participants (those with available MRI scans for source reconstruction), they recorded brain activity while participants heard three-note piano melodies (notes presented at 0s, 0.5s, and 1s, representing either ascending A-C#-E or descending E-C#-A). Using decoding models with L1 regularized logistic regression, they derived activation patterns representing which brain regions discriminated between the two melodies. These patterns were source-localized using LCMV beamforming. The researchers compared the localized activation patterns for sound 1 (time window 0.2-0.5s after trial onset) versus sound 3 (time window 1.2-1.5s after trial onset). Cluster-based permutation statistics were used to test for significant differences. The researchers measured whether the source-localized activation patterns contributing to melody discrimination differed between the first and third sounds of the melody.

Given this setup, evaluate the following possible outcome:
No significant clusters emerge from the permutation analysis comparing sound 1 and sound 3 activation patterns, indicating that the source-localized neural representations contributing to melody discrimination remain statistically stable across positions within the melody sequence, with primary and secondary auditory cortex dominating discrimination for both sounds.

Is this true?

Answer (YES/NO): NO